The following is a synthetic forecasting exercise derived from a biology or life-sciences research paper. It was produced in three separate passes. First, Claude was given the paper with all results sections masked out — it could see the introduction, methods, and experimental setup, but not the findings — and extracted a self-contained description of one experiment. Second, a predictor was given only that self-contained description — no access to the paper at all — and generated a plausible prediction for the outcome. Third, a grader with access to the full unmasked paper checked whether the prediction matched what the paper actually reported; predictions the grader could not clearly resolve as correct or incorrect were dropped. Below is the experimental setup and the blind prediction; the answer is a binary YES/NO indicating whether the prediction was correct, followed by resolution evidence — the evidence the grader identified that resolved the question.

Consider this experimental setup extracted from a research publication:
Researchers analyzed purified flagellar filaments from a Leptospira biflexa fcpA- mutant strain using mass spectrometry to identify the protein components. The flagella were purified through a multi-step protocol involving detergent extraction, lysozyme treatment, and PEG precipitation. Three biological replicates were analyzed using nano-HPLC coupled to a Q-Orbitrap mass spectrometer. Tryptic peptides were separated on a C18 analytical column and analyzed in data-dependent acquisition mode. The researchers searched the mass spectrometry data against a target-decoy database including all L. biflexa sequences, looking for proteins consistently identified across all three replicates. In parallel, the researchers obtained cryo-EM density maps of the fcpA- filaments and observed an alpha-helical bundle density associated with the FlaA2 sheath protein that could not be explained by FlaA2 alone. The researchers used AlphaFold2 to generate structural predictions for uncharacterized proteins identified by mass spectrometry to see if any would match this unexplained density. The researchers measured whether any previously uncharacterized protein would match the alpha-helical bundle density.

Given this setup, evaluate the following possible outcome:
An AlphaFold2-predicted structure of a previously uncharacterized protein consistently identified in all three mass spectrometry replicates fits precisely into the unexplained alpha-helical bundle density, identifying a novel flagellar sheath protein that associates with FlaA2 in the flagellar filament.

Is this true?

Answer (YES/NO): YES